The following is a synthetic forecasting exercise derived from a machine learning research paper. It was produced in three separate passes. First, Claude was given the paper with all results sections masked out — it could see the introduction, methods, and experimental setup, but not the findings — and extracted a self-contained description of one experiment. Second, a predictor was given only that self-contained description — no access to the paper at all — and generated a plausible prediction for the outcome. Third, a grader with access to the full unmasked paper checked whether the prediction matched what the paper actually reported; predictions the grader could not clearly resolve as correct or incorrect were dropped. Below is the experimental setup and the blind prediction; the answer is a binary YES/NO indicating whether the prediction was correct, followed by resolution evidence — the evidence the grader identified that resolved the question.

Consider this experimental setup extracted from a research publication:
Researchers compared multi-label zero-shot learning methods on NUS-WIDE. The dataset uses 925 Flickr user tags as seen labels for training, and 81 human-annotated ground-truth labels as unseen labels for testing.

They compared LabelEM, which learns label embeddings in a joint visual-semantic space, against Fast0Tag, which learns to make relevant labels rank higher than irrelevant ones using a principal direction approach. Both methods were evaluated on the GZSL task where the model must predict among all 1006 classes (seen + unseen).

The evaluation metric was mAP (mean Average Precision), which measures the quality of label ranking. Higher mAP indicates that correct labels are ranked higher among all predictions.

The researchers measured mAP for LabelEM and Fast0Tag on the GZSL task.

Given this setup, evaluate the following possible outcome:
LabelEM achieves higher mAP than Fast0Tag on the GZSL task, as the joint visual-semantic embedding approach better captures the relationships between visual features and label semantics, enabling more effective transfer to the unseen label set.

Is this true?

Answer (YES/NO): NO